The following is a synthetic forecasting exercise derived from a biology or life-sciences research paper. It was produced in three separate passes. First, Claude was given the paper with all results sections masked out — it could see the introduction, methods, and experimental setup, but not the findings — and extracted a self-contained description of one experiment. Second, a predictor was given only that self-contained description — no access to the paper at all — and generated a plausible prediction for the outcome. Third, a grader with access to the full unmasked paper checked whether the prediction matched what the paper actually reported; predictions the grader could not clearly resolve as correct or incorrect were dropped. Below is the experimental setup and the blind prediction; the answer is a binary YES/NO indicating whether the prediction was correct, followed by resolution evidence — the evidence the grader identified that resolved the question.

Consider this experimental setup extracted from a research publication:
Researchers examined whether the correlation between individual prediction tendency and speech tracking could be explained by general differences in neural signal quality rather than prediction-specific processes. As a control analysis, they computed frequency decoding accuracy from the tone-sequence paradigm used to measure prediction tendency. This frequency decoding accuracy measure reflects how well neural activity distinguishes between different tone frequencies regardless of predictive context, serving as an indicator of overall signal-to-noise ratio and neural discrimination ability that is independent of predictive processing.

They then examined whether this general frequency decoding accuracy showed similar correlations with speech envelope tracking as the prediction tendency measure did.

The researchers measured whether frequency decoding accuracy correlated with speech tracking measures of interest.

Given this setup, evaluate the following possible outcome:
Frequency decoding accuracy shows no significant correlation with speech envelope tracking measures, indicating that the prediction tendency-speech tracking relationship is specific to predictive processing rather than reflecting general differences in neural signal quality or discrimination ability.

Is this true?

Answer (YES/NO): YES